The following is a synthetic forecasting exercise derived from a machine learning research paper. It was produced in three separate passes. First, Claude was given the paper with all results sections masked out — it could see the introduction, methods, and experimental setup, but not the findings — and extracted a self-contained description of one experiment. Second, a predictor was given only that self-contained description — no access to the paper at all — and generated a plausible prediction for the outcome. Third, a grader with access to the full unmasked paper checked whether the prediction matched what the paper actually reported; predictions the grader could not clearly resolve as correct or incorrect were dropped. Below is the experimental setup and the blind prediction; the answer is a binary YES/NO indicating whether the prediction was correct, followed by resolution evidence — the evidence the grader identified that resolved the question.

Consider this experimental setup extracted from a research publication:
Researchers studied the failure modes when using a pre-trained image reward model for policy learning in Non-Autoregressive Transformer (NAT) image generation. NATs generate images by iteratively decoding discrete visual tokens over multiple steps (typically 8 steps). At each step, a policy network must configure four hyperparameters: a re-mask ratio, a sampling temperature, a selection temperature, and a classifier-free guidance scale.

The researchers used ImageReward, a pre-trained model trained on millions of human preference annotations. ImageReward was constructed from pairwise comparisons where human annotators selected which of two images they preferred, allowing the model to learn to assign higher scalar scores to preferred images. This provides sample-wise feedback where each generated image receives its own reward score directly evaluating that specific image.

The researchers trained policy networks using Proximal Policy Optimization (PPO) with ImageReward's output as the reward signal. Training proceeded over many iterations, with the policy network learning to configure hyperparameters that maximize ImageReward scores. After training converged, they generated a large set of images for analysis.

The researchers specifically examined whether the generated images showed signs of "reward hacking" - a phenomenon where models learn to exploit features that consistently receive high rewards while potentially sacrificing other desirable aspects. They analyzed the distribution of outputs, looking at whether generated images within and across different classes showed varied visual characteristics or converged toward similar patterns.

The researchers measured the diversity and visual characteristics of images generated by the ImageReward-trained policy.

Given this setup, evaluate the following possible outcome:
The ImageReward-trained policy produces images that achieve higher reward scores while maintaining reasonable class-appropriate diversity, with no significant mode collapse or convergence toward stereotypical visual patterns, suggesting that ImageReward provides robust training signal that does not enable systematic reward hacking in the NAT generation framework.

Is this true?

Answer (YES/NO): NO